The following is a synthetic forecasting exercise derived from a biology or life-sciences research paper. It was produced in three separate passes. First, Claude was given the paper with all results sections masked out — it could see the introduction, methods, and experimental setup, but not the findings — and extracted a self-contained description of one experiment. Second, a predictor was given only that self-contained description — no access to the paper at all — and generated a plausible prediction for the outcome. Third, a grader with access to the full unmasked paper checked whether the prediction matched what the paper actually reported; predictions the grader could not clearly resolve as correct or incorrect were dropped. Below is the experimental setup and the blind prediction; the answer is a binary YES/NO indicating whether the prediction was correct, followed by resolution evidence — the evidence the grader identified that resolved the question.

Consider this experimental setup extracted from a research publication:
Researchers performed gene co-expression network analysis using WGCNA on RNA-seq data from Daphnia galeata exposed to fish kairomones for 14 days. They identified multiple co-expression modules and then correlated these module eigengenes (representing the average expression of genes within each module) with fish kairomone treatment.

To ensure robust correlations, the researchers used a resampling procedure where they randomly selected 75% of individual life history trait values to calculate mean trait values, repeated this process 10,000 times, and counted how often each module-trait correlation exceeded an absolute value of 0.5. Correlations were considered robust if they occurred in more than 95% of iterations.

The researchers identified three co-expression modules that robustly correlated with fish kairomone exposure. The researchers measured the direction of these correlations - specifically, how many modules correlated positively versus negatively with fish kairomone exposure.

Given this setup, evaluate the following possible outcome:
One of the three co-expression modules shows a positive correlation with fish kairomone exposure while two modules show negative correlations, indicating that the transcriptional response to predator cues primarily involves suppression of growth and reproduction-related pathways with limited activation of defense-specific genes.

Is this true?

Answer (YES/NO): YES